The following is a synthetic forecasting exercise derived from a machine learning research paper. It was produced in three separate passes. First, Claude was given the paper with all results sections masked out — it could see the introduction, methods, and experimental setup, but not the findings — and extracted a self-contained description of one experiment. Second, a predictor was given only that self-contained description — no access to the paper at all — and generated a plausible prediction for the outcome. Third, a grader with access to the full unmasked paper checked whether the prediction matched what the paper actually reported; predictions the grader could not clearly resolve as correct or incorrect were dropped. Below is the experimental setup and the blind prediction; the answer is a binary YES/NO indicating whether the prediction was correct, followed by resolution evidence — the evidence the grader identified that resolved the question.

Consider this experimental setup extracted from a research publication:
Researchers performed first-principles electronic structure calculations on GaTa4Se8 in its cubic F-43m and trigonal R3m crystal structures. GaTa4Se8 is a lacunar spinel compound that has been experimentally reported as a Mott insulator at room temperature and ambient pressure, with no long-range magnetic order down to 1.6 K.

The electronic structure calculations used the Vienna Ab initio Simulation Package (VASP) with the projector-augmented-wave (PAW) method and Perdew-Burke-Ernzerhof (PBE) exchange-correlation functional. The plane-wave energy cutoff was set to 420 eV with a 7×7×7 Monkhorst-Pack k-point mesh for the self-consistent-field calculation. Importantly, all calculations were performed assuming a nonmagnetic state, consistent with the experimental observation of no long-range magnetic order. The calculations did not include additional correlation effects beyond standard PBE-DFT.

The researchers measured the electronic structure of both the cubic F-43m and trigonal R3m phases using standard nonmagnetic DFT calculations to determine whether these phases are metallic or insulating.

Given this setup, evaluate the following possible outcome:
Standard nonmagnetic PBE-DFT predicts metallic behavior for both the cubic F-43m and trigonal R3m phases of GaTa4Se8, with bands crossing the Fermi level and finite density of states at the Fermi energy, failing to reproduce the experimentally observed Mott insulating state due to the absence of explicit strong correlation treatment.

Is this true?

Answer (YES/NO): YES